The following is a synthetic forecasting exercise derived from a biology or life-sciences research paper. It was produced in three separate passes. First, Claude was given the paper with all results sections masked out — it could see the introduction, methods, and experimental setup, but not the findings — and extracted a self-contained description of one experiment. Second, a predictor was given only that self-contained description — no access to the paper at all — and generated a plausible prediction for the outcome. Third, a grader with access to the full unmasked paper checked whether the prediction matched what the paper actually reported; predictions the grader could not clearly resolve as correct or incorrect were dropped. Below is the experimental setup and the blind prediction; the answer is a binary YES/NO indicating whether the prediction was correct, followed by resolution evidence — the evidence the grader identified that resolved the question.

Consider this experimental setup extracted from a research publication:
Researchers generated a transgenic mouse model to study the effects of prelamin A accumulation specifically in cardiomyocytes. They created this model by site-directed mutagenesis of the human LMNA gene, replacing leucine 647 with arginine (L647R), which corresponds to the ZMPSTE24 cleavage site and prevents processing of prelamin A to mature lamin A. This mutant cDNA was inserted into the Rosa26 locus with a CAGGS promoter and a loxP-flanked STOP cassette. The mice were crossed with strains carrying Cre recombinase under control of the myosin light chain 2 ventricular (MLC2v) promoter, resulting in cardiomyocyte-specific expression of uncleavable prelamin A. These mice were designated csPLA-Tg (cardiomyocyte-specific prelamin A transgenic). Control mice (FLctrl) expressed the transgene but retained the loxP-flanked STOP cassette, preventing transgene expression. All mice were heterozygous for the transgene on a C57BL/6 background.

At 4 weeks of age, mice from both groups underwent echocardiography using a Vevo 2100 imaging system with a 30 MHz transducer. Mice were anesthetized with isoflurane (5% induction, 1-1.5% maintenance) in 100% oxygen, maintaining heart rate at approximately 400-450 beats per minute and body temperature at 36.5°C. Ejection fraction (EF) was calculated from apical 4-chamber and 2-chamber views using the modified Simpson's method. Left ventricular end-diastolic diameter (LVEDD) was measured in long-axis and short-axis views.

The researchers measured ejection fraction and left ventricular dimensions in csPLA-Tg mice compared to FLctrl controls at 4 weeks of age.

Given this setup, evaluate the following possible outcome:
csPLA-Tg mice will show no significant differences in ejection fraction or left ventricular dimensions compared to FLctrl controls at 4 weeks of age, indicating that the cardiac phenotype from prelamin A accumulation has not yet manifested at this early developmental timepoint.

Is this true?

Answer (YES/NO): NO